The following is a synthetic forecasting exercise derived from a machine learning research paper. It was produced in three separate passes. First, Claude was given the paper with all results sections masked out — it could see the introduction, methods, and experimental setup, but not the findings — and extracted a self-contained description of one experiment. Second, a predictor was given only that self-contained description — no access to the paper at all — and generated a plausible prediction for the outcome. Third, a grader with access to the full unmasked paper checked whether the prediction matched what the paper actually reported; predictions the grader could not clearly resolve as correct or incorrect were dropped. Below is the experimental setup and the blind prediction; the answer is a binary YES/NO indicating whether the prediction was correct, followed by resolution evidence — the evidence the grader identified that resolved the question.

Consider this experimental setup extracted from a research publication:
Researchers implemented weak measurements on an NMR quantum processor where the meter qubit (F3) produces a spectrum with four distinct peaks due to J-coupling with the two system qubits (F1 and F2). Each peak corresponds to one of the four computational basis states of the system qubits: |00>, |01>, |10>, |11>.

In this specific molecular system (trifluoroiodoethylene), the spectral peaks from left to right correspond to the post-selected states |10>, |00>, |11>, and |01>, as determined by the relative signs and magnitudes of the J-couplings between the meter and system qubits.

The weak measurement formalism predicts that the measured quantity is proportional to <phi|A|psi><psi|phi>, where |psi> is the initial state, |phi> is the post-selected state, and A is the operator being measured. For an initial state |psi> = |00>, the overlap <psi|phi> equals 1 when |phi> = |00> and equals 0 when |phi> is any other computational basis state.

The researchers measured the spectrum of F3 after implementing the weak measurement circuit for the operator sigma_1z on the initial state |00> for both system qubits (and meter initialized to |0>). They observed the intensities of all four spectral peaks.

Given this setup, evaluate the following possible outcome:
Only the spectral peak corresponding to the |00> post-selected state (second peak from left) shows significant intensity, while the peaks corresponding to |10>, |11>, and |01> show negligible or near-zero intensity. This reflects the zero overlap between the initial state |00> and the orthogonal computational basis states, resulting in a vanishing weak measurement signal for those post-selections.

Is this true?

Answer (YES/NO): YES